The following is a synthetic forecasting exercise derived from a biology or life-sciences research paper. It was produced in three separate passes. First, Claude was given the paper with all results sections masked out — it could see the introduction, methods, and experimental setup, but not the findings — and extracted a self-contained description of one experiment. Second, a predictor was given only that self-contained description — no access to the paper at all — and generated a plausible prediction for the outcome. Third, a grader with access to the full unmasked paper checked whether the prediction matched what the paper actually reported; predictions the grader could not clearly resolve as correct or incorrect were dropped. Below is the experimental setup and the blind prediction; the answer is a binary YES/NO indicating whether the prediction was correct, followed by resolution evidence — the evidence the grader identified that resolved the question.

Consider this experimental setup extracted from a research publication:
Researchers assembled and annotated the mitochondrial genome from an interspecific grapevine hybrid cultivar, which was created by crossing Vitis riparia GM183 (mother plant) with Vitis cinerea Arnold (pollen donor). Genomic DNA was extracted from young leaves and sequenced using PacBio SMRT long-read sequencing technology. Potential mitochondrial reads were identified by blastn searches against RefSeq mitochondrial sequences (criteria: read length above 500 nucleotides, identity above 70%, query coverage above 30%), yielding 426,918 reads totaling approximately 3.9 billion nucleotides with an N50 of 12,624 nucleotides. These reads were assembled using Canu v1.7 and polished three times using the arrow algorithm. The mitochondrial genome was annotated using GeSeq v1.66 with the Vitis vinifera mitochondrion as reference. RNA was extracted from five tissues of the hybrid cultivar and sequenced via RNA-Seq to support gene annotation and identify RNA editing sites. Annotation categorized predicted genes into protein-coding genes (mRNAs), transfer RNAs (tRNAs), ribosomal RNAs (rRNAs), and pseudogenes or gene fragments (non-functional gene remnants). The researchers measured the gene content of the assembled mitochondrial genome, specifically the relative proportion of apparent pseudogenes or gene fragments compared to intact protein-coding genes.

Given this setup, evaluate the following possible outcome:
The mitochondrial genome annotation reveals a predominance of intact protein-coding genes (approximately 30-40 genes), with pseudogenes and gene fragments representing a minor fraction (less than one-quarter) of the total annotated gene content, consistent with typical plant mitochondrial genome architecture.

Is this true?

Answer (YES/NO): NO